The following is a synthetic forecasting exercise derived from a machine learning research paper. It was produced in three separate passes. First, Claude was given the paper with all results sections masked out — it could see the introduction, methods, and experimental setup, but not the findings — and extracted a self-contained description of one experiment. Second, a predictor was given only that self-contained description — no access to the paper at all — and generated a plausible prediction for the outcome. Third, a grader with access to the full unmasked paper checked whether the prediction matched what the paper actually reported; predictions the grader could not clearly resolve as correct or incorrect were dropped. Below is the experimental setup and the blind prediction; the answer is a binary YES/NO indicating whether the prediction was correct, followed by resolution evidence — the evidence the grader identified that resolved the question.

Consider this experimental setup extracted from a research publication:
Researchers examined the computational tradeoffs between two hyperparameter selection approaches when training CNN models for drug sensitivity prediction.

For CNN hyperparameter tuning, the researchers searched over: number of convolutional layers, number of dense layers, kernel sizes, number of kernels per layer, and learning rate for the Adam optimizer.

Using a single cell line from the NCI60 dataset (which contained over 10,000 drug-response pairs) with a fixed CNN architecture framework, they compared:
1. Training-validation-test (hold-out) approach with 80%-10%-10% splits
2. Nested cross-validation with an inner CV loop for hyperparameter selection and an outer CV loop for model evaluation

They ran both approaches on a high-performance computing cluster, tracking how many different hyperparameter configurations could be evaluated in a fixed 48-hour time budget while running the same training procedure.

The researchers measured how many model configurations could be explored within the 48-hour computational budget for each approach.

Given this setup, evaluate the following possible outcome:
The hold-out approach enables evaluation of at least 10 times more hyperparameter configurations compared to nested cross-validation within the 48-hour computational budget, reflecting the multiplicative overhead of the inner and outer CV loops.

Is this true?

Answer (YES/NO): YES